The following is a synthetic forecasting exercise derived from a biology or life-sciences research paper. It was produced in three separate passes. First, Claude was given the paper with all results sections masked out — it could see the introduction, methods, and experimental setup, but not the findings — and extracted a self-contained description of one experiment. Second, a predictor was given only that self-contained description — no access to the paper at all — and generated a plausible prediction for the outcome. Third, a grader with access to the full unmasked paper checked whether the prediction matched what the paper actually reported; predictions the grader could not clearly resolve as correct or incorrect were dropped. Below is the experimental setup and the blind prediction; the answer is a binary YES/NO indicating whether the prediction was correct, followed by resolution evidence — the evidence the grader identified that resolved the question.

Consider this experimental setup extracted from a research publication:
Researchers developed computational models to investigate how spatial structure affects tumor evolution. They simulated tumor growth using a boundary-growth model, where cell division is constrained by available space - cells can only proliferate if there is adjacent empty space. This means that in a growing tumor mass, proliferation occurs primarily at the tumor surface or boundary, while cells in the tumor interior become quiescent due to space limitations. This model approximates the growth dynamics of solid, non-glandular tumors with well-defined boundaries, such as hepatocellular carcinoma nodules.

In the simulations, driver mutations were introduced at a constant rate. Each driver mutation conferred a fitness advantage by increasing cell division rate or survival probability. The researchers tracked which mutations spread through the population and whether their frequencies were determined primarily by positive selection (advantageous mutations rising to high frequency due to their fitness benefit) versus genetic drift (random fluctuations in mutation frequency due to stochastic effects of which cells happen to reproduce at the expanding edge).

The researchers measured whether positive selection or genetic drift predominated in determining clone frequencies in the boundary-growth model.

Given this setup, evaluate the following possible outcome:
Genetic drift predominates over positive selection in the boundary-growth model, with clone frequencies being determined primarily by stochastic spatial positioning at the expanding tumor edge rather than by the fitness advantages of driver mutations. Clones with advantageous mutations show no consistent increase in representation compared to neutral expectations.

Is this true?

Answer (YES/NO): YES